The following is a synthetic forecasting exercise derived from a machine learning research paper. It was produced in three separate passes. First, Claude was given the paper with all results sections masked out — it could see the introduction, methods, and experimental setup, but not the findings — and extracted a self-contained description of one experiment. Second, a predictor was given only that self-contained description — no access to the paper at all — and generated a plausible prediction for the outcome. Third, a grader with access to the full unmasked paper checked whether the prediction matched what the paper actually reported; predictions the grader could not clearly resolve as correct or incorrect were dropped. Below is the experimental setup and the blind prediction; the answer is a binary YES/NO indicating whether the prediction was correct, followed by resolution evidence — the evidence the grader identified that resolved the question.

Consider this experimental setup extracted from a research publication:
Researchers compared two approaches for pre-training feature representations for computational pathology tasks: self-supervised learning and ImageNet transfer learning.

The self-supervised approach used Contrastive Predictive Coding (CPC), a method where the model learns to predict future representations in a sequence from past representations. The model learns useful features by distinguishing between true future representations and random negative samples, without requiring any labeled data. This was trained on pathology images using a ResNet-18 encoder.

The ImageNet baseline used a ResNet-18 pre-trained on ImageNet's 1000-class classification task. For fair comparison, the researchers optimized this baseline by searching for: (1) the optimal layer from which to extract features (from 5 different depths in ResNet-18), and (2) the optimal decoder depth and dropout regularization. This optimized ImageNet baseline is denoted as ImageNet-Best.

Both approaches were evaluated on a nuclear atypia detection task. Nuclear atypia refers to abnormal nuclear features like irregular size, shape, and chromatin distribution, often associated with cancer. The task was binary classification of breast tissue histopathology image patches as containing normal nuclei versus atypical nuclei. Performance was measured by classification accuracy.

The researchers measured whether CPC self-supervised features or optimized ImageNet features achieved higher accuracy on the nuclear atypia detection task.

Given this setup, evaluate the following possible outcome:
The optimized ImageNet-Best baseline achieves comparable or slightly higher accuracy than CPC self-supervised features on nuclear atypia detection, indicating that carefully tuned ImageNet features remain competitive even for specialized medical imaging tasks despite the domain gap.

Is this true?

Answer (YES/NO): YES